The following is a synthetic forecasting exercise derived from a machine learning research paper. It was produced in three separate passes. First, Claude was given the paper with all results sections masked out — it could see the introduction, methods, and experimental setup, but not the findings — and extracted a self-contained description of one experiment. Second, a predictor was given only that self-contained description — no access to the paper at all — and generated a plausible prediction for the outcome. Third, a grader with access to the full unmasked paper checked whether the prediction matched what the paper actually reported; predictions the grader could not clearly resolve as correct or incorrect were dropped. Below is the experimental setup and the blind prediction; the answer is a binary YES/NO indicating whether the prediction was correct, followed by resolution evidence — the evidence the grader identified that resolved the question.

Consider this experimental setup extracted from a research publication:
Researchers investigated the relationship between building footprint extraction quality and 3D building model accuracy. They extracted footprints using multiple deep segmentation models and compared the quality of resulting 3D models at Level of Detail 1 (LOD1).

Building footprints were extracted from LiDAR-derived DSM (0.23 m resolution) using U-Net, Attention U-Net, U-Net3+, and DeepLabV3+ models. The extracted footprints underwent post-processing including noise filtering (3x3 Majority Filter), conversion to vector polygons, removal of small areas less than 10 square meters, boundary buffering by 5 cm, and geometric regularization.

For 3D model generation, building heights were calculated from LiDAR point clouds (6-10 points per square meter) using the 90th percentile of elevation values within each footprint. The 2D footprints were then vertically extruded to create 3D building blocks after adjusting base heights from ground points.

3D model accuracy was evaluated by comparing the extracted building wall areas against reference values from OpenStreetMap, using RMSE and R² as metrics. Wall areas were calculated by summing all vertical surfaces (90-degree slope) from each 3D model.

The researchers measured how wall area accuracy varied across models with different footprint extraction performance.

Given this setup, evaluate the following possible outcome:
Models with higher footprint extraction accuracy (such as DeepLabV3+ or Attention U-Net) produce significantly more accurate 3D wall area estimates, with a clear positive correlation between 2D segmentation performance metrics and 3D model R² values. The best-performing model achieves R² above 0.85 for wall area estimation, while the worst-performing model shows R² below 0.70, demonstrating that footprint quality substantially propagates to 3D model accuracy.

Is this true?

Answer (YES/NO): NO